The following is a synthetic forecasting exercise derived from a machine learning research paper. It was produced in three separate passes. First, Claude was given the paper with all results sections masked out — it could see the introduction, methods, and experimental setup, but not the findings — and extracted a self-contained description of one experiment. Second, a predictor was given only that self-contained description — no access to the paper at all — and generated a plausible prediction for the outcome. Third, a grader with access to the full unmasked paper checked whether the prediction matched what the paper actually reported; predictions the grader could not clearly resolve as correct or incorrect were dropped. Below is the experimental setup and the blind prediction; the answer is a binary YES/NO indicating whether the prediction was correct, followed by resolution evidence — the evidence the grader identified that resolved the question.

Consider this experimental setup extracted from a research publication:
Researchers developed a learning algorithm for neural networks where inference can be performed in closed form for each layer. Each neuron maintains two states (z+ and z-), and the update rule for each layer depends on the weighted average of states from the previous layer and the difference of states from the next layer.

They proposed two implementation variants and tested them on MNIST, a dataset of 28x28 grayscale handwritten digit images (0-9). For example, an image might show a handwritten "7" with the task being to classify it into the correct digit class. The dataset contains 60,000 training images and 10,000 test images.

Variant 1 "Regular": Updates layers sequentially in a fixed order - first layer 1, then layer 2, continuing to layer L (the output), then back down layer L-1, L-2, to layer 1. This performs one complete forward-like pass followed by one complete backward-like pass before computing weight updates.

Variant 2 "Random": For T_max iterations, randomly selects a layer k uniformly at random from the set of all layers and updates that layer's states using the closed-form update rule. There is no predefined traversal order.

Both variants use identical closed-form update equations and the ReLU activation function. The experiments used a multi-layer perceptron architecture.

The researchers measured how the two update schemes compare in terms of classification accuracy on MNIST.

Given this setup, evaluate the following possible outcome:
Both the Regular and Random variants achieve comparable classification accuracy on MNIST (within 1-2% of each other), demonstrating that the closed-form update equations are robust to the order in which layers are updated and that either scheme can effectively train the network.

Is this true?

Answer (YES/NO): YES